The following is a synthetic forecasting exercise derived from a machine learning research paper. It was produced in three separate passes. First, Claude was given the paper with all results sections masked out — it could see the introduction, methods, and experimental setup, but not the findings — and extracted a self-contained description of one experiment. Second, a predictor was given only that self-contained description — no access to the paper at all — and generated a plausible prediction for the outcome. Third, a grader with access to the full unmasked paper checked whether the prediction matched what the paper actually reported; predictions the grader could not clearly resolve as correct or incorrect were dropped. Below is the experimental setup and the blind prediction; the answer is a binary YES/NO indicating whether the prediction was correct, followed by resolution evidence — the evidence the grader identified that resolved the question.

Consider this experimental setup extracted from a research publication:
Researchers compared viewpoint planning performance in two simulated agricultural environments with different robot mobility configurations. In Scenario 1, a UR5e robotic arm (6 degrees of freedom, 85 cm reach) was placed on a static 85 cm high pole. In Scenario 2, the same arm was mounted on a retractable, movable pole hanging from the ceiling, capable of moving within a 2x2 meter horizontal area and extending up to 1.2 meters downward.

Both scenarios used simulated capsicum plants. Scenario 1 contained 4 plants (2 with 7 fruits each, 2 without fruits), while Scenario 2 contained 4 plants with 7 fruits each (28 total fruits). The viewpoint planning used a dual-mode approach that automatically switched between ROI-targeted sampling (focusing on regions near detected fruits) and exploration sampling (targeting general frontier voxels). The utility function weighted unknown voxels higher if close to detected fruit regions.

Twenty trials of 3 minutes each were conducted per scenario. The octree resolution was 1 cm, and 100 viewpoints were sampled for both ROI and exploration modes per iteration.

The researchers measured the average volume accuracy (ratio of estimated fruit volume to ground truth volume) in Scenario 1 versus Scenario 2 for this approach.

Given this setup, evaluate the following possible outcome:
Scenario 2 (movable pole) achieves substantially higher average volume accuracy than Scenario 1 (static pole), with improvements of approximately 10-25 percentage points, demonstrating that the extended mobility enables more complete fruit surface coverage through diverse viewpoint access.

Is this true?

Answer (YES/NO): NO